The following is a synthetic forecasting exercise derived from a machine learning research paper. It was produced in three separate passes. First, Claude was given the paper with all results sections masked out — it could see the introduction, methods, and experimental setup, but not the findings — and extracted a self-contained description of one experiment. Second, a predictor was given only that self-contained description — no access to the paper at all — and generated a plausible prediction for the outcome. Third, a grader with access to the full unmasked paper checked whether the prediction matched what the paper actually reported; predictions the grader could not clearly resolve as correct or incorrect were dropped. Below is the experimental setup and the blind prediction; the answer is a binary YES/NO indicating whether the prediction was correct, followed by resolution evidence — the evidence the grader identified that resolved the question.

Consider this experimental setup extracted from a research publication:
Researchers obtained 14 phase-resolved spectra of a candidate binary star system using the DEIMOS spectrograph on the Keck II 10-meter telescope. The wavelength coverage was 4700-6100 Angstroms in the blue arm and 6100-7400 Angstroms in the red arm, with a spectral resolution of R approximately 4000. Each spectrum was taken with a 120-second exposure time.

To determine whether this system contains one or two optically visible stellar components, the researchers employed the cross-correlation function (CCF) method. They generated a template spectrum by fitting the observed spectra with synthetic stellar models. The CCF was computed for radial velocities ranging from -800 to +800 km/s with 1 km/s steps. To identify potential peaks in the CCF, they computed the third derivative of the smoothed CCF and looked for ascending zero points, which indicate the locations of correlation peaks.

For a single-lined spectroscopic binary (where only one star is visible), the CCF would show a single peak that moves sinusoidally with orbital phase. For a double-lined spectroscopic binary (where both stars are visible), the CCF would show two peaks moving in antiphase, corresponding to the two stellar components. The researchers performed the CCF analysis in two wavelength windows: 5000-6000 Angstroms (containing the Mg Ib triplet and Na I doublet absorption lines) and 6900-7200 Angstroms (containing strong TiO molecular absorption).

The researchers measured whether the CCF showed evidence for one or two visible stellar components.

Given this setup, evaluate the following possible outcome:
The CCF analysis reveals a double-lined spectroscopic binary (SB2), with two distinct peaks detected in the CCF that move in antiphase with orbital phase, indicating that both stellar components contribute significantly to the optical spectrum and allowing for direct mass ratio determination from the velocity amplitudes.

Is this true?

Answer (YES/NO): NO